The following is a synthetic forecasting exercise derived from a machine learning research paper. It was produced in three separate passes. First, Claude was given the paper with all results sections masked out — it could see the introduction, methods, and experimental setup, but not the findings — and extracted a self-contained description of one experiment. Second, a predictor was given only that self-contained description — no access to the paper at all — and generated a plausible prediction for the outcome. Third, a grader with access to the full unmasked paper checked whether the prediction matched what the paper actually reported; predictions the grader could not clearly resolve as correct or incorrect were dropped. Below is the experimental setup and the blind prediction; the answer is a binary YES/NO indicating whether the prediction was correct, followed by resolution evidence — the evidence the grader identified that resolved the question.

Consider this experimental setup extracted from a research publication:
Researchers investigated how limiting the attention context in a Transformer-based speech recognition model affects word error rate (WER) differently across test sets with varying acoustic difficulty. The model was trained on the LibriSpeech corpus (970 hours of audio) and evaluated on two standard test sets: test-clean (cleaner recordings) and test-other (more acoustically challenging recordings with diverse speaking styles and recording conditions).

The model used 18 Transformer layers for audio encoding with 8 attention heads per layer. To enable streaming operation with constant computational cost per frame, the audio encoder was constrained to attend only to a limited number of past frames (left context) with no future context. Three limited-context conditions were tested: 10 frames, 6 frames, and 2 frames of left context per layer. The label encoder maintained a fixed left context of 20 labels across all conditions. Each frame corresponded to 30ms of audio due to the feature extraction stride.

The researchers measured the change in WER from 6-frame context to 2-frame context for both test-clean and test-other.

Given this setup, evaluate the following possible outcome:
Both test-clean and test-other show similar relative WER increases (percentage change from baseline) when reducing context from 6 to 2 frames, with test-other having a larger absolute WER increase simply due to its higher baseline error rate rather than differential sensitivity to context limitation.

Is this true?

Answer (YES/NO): NO